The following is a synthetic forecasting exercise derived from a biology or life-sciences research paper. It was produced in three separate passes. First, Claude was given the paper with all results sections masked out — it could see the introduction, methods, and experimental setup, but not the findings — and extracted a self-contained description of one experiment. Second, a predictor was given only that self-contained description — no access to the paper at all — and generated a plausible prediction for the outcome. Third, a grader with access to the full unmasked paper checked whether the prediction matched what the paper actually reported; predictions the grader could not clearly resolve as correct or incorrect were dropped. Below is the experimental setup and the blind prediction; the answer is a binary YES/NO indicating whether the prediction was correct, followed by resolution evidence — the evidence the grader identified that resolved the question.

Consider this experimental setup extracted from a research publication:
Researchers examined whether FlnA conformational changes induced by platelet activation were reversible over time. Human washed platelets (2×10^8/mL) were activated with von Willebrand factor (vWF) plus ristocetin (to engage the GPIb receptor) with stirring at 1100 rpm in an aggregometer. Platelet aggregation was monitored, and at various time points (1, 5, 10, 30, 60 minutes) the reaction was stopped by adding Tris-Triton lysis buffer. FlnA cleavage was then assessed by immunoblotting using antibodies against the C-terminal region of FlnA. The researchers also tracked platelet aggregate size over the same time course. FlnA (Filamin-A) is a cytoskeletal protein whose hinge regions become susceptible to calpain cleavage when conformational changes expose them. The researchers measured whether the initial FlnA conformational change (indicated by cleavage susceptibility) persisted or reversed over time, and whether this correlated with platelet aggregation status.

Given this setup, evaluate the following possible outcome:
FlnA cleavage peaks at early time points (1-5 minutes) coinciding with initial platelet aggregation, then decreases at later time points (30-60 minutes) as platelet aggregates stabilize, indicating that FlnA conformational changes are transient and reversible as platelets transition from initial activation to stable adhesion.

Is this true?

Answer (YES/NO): NO